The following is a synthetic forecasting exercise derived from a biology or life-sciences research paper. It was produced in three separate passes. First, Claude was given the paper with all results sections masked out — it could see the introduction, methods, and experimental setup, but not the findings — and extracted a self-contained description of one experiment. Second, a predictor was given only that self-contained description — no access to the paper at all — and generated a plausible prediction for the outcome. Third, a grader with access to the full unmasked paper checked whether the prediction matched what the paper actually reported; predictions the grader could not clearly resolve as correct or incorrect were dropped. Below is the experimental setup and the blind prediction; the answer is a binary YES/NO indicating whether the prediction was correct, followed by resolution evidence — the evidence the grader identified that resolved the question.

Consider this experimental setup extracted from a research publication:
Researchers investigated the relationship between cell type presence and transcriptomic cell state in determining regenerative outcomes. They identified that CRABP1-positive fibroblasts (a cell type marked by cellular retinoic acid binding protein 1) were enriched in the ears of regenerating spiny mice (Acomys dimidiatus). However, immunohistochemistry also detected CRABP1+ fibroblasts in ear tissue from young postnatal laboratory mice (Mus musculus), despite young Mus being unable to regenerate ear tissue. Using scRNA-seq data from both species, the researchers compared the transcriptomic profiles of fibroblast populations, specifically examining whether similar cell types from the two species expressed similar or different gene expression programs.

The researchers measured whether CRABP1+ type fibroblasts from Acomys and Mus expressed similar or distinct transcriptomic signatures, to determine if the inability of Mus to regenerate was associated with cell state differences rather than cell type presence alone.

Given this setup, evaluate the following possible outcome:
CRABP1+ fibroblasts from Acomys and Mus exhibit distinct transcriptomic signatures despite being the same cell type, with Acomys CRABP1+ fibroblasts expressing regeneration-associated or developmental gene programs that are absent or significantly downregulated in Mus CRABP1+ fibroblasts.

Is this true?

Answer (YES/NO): YES